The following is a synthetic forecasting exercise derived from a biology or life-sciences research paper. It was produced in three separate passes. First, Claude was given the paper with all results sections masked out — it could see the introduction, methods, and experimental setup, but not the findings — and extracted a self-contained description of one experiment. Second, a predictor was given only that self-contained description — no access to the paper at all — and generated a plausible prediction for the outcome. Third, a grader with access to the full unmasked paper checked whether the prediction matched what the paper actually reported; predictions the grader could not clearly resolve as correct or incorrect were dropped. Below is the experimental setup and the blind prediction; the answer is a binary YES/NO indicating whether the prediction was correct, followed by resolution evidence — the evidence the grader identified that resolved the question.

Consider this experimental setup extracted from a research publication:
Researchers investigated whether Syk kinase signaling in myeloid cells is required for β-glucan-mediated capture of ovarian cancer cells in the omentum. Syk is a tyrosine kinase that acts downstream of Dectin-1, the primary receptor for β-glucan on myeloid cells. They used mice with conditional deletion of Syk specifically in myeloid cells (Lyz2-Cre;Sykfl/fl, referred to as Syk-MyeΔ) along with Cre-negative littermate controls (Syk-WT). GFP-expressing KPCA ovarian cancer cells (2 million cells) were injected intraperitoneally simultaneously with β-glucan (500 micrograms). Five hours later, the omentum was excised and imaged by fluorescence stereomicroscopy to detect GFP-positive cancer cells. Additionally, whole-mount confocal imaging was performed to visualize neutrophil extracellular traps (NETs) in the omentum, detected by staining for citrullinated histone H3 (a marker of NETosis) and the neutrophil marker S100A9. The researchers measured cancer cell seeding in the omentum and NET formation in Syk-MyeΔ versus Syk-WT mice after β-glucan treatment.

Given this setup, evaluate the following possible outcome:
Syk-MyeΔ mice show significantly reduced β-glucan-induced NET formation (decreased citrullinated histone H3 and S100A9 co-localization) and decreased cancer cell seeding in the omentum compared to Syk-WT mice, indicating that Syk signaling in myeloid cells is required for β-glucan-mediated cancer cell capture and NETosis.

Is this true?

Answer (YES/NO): YES